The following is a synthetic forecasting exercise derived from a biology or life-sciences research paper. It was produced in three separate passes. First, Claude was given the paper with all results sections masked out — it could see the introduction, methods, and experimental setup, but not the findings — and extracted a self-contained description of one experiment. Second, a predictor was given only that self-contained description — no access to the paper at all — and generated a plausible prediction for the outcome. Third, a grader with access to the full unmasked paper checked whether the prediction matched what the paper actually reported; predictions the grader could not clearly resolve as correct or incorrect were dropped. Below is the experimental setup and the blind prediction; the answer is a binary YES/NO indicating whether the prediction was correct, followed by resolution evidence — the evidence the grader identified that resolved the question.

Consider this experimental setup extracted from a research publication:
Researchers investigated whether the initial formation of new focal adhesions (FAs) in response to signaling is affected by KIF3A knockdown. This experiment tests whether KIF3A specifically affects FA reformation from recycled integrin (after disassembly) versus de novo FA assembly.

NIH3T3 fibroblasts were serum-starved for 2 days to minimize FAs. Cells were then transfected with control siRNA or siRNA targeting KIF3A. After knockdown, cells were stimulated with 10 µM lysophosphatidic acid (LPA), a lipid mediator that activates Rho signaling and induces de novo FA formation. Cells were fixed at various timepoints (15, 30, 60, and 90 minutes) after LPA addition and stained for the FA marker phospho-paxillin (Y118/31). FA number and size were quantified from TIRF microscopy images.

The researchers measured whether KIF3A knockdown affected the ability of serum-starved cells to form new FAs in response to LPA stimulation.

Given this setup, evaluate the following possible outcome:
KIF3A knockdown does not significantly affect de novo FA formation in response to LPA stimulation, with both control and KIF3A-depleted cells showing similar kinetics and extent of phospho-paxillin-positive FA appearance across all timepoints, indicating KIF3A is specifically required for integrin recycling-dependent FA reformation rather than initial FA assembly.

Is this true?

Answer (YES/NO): YES